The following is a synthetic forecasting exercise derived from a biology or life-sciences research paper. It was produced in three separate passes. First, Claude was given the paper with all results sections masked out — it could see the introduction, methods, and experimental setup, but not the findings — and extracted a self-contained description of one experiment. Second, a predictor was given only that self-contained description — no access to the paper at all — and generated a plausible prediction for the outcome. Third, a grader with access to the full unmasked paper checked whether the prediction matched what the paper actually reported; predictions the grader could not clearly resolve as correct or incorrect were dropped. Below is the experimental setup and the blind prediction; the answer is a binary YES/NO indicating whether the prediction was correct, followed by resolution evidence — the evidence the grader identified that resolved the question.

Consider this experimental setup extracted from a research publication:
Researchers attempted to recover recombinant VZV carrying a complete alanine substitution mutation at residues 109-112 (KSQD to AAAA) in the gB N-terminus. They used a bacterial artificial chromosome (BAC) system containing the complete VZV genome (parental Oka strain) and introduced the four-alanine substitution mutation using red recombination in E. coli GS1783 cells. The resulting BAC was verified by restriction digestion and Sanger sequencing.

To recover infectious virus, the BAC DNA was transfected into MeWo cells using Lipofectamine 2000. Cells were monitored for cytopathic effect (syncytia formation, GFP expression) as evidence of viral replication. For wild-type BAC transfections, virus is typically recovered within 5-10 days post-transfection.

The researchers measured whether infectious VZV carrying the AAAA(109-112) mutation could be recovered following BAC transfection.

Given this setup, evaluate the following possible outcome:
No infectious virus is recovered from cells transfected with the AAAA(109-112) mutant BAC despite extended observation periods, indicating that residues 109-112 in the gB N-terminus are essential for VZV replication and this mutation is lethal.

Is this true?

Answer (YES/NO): NO